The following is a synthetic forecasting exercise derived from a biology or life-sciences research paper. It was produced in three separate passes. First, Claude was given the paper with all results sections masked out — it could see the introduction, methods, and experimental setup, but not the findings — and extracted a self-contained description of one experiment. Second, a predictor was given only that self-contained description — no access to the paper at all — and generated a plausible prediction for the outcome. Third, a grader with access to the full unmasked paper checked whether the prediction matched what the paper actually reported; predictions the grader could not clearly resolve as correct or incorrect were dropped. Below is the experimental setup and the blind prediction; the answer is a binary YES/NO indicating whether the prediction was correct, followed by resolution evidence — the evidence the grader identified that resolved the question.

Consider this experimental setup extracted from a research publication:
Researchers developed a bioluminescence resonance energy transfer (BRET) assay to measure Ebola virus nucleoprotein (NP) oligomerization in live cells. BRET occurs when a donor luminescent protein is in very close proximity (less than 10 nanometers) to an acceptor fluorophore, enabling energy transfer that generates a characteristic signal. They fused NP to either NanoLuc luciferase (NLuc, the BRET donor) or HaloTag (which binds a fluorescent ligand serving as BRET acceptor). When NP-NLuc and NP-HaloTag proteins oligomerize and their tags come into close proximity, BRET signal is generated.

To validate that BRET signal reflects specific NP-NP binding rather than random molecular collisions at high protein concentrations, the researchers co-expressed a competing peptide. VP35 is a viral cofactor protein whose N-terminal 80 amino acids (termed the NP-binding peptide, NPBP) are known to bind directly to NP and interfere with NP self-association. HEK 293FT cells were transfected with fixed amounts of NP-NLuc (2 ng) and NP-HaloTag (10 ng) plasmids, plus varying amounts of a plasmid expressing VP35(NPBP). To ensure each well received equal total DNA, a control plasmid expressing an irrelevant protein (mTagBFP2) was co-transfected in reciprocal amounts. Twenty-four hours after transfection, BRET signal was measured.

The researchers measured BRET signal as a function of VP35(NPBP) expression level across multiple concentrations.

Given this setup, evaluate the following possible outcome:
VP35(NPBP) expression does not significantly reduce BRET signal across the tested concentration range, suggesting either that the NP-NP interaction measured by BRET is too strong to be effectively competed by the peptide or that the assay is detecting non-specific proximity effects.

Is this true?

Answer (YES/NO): NO